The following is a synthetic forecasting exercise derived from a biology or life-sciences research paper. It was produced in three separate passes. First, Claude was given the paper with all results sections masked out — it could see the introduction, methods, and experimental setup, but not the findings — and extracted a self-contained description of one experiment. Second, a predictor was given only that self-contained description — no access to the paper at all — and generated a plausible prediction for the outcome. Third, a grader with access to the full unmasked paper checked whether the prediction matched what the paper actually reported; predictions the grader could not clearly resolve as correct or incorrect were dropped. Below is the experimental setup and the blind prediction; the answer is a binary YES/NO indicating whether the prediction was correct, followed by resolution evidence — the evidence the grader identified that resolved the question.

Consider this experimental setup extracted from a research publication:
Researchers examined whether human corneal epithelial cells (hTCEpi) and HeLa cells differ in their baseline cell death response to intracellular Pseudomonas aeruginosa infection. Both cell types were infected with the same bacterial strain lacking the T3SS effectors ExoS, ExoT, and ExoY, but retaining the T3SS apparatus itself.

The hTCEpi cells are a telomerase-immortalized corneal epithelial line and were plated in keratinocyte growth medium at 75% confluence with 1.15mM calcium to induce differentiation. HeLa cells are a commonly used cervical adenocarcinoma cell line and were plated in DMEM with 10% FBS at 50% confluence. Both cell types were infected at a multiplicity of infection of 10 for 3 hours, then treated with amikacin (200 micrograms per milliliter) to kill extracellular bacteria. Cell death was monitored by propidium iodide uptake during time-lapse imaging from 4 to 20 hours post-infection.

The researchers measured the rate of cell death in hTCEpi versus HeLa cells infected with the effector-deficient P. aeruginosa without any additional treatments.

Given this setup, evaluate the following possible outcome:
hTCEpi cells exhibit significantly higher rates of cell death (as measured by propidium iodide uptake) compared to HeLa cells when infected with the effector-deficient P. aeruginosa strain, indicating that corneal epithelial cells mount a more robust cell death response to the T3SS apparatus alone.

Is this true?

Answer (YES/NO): YES